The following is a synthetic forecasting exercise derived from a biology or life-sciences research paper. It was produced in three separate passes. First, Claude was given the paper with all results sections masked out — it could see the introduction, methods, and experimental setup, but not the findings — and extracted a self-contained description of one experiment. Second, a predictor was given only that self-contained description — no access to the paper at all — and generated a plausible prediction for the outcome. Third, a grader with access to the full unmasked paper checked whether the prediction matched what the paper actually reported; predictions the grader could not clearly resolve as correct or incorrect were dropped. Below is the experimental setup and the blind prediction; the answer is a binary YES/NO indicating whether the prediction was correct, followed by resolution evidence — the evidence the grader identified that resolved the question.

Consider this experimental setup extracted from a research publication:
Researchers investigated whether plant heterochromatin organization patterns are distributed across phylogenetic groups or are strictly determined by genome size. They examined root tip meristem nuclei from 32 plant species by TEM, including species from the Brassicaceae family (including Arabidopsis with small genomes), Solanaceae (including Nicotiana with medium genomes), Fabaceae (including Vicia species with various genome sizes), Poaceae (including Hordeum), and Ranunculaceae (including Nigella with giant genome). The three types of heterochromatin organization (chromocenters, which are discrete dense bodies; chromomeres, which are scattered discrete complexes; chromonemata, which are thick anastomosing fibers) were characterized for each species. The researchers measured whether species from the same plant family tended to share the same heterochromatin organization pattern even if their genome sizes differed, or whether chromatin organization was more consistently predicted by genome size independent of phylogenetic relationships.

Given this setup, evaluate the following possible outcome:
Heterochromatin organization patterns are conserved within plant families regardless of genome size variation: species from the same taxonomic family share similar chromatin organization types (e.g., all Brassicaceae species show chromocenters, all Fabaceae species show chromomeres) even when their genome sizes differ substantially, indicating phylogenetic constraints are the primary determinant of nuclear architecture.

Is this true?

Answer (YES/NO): NO